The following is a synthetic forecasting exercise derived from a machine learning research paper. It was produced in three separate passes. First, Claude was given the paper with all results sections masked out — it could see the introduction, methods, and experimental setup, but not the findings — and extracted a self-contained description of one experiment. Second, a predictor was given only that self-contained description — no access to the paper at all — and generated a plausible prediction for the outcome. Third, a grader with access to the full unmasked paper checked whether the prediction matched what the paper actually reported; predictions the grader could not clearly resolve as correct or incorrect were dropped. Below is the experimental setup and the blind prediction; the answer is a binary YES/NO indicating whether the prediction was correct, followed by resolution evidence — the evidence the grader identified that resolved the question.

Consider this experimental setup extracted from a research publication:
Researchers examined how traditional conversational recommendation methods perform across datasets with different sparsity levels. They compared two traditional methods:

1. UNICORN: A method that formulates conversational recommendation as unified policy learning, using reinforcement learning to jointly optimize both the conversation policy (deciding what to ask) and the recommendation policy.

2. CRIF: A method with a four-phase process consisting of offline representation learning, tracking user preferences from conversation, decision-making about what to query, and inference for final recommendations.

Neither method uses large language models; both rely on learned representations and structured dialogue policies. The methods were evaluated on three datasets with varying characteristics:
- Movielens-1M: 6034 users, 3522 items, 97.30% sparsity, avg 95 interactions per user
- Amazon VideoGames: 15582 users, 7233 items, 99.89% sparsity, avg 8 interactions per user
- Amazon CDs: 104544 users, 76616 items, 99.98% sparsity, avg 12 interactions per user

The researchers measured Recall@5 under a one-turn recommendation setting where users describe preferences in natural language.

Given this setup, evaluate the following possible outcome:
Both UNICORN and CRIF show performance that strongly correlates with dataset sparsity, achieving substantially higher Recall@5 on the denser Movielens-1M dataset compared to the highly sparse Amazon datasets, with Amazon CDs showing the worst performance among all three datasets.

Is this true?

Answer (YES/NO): YES